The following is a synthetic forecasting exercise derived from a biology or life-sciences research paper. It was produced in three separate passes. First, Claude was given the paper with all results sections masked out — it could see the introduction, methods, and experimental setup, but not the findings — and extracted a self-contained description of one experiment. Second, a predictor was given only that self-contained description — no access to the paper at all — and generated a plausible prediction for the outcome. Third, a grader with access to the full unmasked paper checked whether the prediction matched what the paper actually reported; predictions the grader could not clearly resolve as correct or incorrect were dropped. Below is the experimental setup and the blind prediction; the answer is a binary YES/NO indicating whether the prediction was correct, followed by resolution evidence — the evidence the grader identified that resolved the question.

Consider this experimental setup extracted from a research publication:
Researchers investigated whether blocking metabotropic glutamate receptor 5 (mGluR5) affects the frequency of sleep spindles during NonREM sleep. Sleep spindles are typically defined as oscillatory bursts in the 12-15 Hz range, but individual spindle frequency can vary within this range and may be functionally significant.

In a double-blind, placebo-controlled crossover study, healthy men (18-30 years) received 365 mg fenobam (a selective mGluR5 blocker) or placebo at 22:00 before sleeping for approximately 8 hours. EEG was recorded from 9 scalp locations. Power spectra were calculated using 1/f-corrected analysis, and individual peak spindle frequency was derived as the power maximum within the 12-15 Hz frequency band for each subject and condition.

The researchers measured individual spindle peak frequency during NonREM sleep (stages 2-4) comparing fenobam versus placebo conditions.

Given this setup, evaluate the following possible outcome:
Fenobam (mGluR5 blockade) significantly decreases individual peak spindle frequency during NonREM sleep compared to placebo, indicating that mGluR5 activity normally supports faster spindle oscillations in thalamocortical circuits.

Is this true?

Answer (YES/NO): NO